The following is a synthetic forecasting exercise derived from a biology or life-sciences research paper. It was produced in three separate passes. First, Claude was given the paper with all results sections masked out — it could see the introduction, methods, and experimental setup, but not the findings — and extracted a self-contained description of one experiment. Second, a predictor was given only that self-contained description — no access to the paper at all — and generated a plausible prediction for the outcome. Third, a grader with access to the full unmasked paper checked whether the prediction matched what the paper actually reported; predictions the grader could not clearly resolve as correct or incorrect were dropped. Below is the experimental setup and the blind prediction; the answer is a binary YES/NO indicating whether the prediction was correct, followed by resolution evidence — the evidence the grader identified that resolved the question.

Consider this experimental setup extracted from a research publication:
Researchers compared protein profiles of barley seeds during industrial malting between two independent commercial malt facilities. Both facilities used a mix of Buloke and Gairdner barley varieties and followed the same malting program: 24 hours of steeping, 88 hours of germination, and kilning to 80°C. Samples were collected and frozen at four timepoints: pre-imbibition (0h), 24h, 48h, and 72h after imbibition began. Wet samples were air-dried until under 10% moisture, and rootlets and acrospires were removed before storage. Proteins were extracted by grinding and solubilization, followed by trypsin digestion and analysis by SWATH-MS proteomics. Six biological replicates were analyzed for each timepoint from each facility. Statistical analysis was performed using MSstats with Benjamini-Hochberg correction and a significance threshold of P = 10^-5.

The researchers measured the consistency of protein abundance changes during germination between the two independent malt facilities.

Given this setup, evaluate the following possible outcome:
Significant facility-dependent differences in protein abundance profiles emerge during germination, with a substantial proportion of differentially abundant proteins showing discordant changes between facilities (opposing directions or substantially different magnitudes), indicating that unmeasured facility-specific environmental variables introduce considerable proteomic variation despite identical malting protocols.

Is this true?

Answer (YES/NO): NO